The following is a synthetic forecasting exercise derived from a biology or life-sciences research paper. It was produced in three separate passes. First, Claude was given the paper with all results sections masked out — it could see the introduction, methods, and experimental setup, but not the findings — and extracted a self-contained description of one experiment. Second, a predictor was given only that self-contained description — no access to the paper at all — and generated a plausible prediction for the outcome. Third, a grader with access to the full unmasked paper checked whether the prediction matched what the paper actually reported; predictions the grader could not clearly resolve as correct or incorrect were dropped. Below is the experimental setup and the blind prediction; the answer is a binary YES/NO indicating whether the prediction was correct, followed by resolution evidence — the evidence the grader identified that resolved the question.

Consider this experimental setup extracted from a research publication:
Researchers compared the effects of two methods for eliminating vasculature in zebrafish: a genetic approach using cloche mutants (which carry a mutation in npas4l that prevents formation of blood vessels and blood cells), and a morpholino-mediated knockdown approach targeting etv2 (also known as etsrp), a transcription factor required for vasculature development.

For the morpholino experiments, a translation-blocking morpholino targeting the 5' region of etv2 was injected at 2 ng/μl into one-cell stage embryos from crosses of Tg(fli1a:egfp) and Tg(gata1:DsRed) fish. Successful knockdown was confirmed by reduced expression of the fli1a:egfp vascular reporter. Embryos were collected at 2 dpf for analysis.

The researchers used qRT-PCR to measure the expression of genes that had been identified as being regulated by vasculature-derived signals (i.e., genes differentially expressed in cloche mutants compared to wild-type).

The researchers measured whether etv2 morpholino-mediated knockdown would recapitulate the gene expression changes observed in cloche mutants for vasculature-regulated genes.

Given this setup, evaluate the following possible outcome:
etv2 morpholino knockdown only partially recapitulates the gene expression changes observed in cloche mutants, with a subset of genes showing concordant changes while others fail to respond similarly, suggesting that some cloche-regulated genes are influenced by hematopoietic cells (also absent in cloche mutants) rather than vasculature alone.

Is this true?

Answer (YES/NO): NO